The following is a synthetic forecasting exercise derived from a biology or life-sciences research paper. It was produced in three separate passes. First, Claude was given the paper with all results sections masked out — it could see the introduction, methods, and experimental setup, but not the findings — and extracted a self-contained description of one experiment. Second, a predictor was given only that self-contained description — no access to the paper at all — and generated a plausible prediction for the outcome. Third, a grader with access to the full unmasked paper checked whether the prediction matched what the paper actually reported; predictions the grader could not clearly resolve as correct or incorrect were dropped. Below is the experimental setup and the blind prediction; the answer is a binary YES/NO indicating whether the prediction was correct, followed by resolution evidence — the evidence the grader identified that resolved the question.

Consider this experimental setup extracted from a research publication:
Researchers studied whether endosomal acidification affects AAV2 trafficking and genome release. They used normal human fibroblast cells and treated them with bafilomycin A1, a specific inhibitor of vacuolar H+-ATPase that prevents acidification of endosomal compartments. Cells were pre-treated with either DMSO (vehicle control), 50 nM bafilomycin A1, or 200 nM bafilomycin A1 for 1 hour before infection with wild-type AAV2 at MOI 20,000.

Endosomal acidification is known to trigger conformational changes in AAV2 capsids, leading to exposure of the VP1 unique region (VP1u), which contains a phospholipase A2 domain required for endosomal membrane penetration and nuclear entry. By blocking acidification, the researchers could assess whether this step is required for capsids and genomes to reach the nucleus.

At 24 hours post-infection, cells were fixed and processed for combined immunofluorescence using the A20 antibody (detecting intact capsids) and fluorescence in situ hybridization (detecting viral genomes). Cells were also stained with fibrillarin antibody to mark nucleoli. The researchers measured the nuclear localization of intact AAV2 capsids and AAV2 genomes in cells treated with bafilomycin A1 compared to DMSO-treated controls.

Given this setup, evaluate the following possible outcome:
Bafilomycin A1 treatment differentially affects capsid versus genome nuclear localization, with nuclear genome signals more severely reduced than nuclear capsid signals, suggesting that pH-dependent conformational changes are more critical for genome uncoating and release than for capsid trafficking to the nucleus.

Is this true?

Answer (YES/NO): NO